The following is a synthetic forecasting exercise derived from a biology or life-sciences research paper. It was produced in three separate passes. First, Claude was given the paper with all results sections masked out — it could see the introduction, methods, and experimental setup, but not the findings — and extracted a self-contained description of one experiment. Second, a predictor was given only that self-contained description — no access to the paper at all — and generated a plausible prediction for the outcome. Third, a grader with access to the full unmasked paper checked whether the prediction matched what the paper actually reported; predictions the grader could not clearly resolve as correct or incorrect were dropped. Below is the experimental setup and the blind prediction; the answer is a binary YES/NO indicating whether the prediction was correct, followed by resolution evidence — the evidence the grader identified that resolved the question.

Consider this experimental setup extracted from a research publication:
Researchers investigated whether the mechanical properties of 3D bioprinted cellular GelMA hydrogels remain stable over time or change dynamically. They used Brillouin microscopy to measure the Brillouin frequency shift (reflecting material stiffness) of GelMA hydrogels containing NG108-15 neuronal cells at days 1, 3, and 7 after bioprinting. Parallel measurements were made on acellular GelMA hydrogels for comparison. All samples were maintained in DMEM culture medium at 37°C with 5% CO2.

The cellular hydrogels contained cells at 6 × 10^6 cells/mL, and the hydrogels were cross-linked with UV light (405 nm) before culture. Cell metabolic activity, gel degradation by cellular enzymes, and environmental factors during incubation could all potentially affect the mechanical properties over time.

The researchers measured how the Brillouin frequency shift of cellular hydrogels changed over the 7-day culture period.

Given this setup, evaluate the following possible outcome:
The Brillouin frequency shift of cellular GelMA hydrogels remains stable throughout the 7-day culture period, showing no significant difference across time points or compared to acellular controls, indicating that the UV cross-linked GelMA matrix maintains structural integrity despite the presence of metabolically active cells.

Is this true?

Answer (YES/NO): NO